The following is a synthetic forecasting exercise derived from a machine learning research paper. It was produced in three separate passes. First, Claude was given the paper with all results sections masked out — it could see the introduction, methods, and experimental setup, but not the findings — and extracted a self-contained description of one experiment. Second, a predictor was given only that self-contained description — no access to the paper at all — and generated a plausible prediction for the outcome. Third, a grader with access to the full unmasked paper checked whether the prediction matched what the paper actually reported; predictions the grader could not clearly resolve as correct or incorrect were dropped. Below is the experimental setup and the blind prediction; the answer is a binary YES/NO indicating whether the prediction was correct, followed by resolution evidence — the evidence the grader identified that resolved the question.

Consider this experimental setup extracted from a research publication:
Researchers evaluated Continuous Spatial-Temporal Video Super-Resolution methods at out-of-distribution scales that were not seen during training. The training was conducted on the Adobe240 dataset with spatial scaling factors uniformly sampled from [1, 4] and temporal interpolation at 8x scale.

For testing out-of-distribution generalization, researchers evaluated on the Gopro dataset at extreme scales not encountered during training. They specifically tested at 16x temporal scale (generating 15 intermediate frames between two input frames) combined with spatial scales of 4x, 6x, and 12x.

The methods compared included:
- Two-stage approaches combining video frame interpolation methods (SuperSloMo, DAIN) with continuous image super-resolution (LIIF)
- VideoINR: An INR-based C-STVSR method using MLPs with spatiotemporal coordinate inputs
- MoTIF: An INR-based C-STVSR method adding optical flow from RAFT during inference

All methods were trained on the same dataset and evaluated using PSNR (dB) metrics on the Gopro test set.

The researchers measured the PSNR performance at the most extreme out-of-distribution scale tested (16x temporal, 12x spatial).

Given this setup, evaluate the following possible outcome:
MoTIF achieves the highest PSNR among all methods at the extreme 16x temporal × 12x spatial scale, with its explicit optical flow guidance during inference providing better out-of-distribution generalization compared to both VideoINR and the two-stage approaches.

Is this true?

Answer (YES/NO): NO